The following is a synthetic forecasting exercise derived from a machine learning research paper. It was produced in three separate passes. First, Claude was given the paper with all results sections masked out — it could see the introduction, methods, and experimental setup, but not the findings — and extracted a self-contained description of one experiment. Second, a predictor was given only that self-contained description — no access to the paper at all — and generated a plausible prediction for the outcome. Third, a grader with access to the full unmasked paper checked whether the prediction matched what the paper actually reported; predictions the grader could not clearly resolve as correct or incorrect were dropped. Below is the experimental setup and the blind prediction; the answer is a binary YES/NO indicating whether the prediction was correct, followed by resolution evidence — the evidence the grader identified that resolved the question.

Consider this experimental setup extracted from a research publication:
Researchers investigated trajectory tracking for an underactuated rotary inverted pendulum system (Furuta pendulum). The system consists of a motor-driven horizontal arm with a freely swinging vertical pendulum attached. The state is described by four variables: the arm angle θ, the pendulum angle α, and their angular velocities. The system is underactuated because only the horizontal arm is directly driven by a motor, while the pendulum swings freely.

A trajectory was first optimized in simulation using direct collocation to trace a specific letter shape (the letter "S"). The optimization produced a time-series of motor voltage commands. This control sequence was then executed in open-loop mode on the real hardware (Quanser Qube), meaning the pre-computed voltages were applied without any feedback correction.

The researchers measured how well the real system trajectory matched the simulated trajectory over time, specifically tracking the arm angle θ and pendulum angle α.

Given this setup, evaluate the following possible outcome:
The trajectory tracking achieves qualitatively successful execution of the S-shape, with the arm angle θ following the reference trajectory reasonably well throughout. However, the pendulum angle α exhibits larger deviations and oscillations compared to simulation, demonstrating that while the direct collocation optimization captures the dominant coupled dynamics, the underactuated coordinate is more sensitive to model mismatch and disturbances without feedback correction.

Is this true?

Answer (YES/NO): NO